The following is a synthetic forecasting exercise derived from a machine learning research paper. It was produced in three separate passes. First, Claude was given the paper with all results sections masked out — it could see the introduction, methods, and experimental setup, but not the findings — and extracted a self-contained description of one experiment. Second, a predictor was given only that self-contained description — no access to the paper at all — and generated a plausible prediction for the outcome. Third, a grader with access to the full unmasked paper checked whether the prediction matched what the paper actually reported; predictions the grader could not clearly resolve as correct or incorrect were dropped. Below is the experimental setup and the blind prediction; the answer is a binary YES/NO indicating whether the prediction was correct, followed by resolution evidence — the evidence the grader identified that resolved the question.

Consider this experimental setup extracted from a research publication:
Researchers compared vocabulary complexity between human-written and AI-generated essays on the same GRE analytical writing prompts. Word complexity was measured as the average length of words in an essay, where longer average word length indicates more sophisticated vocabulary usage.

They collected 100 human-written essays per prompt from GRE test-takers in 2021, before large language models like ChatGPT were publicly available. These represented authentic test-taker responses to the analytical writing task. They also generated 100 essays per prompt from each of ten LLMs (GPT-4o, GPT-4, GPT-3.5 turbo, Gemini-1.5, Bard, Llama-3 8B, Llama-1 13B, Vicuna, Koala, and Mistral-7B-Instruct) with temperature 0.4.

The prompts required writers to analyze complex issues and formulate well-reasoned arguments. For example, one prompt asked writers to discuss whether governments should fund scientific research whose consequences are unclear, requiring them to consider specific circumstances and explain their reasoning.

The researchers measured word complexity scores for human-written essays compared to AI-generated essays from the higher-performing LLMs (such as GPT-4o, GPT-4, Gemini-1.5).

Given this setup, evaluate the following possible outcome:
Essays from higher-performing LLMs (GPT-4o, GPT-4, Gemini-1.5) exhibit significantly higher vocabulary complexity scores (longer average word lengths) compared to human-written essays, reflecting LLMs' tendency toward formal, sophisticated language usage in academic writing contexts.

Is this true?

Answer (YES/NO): YES